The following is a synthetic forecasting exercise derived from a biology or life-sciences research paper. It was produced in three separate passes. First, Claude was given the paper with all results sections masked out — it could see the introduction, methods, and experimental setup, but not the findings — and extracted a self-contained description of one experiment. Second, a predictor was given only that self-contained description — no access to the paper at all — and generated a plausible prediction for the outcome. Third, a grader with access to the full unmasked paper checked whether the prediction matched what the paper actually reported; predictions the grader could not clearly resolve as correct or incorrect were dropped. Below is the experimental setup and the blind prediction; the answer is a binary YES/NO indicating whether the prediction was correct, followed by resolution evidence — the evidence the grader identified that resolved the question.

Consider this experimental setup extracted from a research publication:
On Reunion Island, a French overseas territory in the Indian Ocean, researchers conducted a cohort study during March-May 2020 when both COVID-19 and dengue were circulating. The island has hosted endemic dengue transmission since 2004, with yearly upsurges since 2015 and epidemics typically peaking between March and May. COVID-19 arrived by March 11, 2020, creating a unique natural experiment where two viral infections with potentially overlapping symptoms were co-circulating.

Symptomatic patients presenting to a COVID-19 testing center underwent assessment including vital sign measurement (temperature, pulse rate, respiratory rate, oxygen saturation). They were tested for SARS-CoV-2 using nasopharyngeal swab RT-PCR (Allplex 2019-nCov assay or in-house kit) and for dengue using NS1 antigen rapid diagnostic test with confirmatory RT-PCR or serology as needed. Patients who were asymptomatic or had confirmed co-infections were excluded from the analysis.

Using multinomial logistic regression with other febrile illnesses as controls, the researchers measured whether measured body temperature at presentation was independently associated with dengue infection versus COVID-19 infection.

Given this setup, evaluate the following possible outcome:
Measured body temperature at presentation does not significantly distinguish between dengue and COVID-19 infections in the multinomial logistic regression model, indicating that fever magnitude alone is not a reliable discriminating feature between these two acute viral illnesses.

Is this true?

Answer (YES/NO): YES